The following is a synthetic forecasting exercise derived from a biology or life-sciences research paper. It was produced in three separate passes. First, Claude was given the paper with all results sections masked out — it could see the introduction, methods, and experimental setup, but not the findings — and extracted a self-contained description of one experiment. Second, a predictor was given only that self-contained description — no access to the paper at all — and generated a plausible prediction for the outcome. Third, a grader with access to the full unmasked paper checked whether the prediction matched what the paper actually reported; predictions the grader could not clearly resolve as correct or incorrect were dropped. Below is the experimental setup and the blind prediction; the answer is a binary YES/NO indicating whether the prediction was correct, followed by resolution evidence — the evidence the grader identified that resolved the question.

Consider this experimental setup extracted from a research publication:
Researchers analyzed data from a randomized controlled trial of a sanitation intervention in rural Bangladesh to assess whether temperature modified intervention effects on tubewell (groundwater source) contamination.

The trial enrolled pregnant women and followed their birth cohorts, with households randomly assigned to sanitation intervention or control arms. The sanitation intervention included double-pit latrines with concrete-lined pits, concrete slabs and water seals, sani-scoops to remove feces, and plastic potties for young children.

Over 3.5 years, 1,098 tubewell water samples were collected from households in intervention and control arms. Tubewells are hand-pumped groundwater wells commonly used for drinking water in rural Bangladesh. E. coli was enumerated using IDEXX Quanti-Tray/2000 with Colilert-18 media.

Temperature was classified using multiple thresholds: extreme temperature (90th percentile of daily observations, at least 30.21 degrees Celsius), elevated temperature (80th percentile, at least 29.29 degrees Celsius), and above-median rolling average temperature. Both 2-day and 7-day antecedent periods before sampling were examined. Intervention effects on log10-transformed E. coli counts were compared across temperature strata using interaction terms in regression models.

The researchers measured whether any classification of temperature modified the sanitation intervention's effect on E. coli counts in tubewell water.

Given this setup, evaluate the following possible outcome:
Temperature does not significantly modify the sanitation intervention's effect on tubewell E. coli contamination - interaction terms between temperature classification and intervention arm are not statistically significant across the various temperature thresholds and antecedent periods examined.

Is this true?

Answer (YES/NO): YES